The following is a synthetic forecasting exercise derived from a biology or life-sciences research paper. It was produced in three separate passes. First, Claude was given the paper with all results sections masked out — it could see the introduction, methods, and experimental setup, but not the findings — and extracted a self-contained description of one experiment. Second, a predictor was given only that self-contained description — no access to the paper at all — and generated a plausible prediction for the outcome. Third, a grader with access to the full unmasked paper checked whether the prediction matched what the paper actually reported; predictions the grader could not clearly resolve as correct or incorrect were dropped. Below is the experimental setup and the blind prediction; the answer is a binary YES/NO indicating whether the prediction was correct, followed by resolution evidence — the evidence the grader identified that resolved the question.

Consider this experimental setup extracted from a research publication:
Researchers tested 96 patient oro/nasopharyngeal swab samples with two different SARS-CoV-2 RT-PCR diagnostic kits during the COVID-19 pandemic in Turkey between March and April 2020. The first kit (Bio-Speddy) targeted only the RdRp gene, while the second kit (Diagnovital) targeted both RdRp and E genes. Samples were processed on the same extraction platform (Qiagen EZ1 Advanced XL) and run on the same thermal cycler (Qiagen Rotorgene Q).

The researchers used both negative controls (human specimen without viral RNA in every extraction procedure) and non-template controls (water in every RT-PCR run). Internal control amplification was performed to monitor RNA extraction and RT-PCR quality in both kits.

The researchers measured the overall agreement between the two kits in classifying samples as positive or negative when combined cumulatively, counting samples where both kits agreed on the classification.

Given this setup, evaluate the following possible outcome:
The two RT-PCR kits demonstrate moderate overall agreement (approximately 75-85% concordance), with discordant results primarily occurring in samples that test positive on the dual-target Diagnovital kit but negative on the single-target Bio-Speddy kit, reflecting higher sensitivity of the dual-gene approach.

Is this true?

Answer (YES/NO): NO